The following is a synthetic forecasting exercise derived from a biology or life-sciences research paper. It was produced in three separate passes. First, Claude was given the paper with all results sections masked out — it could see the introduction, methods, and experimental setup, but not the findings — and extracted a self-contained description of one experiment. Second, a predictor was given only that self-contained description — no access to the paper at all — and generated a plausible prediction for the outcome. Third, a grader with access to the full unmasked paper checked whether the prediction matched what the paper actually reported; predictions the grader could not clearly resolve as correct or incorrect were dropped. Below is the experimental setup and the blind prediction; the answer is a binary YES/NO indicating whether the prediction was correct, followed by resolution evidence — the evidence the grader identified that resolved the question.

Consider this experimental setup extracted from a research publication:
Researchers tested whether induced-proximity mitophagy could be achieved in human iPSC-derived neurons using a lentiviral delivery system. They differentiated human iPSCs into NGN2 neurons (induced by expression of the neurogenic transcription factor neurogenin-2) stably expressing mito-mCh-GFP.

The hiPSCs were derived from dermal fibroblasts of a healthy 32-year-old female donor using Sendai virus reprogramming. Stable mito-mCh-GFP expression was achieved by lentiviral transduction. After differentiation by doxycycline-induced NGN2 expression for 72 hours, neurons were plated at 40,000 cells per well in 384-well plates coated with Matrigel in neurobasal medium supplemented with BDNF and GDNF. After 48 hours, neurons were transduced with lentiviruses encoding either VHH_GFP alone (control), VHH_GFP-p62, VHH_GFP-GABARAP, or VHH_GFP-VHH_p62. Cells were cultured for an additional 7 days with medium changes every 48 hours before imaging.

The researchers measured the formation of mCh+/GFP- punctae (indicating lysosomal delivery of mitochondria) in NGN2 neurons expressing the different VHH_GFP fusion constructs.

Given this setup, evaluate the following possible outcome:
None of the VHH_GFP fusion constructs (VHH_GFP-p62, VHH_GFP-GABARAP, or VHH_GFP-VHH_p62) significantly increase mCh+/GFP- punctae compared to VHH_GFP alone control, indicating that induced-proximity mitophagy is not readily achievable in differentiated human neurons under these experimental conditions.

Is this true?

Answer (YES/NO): NO